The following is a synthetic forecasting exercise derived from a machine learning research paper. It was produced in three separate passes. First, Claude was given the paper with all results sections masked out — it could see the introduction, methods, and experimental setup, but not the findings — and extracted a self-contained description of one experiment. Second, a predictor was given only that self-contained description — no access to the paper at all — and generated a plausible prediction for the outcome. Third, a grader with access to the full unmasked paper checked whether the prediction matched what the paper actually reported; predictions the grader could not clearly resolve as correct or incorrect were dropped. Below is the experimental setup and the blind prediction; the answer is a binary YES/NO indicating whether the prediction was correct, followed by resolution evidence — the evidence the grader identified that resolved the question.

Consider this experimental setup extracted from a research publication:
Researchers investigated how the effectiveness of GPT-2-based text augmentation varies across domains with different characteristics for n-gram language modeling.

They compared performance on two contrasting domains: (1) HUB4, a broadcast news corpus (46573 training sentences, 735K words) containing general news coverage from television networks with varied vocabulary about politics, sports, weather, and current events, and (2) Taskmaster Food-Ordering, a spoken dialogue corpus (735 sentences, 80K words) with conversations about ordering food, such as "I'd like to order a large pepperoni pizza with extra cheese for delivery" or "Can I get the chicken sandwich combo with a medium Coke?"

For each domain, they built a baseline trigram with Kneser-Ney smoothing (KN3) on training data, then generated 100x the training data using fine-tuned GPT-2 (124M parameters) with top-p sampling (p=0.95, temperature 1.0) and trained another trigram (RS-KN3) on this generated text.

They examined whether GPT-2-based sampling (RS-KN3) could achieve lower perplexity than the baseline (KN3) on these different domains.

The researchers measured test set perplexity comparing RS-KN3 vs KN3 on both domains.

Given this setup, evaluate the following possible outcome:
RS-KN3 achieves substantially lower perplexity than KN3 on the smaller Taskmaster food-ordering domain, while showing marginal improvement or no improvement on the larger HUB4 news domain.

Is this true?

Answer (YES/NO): NO